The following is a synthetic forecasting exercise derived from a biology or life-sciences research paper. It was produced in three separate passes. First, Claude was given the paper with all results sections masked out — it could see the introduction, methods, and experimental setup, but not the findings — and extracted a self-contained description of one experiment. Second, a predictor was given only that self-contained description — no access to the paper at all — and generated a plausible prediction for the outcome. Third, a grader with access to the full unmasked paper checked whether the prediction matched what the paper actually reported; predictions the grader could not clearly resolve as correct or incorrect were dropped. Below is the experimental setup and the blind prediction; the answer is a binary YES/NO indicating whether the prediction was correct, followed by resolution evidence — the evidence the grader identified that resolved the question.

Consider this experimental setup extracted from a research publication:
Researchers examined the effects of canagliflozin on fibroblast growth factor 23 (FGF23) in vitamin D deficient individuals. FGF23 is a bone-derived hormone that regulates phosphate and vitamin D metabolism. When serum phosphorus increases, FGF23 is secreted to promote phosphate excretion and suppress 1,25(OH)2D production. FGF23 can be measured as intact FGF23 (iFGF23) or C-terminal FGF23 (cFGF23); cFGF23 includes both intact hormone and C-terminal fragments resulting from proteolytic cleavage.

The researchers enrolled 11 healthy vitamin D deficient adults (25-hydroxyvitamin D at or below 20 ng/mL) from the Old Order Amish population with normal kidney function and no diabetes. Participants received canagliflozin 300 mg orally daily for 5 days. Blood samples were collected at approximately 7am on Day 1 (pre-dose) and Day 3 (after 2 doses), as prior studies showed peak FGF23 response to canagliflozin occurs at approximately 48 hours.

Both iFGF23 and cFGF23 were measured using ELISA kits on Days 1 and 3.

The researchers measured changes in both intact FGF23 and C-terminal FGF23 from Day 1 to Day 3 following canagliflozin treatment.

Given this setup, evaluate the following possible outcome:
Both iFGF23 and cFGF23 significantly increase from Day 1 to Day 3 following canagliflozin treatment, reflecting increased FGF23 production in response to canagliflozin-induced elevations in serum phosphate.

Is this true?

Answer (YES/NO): NO